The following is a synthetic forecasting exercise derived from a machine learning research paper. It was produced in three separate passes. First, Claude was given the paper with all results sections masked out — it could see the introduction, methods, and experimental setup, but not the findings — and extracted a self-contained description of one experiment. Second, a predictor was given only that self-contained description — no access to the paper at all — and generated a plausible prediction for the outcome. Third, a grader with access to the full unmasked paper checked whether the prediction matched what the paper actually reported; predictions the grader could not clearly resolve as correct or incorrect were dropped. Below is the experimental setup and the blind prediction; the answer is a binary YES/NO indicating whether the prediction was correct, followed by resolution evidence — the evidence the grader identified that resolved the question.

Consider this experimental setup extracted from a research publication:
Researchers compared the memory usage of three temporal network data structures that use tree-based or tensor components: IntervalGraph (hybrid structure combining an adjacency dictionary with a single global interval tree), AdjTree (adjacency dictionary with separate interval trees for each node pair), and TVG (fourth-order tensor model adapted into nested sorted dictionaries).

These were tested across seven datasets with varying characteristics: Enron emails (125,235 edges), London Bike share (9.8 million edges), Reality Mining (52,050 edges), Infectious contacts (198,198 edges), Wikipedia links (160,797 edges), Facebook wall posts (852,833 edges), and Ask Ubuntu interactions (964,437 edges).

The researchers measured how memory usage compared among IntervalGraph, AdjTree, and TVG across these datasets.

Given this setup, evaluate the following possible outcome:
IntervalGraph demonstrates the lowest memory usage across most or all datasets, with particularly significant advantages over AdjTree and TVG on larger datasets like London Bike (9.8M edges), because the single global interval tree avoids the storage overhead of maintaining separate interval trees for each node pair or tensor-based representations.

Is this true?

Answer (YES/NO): NO